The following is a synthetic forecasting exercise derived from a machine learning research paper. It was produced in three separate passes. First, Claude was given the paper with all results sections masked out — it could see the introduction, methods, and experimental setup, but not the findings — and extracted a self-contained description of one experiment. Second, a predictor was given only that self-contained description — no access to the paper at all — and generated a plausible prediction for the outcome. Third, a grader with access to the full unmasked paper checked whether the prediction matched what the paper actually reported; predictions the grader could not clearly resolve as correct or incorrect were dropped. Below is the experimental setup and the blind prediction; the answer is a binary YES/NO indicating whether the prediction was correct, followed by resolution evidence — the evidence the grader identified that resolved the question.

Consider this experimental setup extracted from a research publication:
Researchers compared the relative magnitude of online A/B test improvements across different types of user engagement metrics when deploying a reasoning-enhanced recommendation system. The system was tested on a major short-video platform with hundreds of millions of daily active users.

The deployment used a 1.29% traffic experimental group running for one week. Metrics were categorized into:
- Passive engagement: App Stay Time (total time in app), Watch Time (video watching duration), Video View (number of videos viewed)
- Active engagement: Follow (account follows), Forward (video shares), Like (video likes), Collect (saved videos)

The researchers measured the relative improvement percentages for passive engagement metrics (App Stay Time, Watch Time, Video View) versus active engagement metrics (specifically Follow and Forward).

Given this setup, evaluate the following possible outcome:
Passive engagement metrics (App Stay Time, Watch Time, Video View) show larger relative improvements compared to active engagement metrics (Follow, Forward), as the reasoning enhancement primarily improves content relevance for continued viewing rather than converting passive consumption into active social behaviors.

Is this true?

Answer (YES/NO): NO